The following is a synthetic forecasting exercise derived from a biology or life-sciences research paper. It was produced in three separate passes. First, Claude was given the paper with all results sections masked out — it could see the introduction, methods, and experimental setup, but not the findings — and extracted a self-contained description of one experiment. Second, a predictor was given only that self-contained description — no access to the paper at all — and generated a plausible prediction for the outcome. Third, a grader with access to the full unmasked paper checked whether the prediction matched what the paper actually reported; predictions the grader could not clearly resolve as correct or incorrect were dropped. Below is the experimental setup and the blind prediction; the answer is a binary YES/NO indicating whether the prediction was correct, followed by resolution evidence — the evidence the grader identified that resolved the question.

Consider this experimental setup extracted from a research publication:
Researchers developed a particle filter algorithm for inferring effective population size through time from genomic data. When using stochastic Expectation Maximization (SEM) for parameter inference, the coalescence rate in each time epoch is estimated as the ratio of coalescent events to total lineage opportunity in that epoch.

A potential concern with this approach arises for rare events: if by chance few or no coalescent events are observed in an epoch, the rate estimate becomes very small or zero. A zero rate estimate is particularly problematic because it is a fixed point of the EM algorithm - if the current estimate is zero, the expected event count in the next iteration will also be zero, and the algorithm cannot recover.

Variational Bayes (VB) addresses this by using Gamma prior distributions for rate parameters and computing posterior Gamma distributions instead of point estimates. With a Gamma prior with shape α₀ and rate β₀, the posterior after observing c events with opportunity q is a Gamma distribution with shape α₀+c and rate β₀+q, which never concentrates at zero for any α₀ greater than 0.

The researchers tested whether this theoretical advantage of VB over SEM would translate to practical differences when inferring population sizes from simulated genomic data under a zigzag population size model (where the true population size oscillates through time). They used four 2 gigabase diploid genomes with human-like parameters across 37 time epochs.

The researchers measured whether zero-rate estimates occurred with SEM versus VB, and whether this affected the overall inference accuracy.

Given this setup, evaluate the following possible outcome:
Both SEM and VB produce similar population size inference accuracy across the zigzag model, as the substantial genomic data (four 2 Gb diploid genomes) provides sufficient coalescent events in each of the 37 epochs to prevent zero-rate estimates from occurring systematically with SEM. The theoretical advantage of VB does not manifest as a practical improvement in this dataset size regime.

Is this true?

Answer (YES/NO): NO